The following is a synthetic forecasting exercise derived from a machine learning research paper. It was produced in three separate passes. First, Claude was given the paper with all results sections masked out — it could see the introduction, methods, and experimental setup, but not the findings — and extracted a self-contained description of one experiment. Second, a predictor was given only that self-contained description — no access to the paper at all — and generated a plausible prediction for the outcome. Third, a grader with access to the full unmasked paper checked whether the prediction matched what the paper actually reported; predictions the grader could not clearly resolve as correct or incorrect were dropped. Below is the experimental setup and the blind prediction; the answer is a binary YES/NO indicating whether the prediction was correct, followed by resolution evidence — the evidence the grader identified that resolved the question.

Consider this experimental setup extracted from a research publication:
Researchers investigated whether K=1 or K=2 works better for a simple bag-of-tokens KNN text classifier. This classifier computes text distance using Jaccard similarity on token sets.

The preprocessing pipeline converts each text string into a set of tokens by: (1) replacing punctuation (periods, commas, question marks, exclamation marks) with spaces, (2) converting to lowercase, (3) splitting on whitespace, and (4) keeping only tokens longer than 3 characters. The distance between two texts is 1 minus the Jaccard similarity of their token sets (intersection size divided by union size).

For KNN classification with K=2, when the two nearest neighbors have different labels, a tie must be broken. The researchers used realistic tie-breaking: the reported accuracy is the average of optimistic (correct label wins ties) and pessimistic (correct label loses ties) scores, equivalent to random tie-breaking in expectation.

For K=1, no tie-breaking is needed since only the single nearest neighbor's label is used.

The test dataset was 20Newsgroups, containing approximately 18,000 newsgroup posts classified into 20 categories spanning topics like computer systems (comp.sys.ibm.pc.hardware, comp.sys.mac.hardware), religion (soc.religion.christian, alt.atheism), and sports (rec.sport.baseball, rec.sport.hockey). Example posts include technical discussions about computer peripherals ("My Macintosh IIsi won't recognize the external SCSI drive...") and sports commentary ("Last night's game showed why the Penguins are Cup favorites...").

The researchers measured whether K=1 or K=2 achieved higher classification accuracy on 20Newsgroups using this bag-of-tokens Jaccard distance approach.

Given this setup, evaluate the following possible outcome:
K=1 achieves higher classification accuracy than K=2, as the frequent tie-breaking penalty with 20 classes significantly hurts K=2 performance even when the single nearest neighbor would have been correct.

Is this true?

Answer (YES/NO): YES